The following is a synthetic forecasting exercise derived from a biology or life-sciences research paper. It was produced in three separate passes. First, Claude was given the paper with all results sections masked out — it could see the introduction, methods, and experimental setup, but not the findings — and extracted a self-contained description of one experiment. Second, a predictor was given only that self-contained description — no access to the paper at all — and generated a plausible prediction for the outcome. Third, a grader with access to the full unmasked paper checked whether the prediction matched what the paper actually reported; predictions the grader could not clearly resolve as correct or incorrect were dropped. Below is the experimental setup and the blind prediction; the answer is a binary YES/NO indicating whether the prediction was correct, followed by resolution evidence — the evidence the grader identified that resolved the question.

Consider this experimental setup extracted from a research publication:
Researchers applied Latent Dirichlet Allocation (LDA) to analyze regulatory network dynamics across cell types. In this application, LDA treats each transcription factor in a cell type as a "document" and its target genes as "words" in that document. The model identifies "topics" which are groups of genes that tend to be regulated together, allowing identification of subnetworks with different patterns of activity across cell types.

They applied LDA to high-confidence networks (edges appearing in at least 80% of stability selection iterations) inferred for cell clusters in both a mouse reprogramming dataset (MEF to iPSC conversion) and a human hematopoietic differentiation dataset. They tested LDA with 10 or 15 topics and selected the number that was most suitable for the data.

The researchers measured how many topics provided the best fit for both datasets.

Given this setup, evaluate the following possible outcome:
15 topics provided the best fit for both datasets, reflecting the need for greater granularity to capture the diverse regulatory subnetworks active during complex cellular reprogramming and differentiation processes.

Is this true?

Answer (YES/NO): NO